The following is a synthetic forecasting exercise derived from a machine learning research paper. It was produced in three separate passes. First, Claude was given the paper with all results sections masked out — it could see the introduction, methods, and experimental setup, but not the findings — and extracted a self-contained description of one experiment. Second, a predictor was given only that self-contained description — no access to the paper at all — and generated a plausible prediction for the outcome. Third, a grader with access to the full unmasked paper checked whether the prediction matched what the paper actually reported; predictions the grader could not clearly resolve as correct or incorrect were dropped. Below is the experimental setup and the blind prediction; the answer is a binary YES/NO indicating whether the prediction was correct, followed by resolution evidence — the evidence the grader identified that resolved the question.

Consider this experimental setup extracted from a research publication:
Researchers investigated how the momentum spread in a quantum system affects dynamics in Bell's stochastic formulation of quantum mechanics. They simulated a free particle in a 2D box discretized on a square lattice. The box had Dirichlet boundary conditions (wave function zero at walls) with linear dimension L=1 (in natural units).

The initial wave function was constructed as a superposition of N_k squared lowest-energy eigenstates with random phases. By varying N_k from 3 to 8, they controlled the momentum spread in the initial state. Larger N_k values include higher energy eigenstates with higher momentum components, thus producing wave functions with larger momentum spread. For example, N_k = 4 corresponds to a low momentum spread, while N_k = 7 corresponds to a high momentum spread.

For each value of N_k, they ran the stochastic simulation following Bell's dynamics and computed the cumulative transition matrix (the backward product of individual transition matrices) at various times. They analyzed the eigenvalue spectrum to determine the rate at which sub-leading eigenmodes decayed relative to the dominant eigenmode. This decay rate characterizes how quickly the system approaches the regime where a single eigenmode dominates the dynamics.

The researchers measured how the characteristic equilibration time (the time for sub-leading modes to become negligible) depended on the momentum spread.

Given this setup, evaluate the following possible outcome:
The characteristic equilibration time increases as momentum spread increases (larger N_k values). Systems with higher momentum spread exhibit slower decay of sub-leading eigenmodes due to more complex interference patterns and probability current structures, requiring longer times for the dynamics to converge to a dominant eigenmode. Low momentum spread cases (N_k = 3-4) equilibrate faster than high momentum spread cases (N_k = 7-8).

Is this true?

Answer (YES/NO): NO